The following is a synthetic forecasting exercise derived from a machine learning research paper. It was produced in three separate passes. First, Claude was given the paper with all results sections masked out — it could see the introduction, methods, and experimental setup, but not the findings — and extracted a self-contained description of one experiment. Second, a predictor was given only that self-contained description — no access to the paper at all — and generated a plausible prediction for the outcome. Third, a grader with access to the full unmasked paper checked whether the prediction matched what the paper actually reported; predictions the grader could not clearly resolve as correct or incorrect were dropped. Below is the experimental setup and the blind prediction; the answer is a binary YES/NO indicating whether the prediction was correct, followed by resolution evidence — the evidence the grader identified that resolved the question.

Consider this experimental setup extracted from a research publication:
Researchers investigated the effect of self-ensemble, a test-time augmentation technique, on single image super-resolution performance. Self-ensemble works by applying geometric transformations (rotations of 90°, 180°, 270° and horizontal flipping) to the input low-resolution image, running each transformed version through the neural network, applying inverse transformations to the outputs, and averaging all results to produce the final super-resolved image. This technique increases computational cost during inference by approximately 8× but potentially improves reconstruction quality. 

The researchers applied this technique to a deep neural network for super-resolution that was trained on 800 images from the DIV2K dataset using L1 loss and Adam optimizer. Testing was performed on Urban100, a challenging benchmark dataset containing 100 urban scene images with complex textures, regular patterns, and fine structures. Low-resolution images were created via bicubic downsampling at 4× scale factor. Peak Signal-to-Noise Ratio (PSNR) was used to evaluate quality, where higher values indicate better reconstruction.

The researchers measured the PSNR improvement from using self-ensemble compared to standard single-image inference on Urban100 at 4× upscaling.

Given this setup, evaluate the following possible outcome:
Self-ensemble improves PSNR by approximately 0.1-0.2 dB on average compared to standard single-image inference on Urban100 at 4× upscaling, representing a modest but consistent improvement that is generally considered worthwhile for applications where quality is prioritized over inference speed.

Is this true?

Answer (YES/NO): NO